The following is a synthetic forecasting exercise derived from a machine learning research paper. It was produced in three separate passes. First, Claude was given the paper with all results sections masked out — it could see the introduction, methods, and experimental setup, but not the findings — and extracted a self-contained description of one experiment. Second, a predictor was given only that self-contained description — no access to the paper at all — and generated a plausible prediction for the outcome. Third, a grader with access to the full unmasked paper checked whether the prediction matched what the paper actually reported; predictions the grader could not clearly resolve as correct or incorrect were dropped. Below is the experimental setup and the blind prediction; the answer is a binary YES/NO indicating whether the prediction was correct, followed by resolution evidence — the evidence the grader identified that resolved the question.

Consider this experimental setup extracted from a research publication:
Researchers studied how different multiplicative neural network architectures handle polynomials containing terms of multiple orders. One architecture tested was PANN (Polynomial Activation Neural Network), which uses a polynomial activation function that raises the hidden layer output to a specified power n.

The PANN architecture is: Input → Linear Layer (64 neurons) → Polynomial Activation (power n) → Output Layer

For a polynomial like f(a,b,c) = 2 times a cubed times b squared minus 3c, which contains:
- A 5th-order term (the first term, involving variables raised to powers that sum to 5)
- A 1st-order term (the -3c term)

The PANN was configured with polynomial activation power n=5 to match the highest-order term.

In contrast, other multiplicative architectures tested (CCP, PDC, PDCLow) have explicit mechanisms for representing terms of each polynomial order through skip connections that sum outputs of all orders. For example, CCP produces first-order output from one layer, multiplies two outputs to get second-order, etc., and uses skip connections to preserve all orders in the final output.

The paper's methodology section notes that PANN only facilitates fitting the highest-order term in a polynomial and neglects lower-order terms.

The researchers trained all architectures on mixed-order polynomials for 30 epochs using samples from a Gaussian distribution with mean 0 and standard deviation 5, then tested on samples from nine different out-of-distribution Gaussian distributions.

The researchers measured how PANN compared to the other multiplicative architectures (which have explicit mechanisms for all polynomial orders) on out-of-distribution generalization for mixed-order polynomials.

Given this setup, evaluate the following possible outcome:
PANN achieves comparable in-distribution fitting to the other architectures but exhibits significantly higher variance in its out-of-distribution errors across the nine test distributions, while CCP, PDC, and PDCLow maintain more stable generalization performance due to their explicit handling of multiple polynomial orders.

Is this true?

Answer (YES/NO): NO